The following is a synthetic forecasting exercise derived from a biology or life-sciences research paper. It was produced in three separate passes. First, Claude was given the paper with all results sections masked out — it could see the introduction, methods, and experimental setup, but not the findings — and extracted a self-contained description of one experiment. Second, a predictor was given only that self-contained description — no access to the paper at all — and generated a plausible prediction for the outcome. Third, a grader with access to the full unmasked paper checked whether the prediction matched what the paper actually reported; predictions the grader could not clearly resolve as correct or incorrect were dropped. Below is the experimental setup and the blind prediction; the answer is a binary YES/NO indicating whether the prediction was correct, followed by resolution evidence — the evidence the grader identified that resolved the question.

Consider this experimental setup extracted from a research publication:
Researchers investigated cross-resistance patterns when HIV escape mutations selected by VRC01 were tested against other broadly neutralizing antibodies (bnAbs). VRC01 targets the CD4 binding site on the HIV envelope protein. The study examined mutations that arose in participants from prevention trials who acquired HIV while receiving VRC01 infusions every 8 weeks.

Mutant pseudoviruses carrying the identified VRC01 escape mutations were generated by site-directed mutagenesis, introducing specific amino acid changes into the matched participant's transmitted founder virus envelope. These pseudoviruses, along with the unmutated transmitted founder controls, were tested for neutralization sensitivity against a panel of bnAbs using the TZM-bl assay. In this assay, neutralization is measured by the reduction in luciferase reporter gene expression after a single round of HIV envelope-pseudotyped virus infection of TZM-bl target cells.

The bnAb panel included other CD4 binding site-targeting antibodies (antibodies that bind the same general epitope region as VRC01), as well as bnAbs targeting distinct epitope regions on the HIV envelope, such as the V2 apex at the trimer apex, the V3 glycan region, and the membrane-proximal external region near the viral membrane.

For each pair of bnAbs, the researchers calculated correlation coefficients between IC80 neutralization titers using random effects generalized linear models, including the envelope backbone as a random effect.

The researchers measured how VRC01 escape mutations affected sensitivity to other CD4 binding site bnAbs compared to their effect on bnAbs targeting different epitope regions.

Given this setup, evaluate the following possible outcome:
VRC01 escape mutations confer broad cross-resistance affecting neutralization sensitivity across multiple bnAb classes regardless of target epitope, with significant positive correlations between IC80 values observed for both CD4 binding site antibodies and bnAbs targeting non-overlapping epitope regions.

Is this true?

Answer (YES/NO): NO